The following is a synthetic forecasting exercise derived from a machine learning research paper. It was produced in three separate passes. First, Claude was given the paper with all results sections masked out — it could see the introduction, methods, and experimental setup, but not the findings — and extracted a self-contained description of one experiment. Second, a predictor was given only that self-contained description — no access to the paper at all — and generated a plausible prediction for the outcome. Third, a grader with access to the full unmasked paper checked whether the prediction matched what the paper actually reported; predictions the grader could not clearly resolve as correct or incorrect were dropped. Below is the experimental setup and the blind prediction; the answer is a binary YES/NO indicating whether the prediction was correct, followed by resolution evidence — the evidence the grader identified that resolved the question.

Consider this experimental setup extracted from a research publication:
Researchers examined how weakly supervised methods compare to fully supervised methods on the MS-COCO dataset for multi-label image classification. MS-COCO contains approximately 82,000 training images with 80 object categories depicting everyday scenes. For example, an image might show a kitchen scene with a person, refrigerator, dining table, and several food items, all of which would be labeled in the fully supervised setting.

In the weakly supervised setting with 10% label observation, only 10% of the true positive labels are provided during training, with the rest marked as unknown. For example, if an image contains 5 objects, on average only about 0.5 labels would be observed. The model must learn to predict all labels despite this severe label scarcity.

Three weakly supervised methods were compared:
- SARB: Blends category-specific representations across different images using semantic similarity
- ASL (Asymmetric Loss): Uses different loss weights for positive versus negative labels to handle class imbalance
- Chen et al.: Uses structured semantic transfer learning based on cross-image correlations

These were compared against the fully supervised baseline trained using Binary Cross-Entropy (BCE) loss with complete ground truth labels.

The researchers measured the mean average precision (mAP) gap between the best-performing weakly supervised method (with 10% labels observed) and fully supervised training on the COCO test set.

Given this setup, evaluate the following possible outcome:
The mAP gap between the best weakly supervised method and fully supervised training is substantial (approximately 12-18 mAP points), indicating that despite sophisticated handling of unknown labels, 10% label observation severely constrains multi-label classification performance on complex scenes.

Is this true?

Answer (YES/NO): NO